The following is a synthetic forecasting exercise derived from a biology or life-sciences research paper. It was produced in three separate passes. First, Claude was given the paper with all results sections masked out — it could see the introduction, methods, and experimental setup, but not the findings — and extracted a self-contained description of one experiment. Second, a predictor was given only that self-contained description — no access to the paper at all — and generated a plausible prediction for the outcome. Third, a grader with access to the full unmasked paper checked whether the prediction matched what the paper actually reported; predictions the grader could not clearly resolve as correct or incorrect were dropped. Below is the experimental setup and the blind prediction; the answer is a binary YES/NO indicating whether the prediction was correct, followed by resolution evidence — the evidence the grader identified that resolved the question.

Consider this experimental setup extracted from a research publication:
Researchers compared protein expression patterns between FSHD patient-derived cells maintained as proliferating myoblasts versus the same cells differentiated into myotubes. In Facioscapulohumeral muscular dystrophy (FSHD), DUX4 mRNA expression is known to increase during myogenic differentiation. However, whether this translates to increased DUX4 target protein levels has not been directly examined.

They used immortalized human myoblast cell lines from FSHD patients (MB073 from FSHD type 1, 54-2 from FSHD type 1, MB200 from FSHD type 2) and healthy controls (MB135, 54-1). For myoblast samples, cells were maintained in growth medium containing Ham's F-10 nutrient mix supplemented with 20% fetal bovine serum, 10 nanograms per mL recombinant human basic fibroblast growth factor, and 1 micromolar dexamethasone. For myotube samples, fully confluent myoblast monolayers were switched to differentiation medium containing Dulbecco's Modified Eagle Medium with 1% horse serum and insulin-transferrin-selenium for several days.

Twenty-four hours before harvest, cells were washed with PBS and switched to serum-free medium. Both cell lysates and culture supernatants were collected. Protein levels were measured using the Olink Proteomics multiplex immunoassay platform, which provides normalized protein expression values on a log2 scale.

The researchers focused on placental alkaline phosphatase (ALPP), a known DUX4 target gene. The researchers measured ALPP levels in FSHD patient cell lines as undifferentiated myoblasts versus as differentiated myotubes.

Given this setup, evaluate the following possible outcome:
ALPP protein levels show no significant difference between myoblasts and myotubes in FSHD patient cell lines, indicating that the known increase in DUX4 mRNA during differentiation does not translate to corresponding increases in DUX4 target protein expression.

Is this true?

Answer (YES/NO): NO